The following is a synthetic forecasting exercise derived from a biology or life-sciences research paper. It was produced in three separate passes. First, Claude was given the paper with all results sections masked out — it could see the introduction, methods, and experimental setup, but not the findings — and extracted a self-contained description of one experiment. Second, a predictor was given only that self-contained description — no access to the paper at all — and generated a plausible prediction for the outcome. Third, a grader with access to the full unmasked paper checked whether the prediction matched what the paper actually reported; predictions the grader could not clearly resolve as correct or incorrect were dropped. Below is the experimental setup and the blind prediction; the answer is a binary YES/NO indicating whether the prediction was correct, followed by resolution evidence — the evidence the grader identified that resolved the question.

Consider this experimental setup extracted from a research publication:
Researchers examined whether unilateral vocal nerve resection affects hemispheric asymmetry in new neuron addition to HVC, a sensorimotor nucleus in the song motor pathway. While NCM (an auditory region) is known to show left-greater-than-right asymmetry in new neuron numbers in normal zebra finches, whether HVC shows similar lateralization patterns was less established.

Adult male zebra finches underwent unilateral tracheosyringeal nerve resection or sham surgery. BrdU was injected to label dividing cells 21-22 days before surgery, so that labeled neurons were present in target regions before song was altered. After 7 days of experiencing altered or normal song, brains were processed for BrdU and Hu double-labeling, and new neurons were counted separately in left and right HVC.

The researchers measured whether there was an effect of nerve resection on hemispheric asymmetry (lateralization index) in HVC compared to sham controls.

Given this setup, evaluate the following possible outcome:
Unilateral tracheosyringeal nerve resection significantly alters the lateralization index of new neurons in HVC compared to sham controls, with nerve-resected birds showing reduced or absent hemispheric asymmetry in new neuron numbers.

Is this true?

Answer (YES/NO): NO